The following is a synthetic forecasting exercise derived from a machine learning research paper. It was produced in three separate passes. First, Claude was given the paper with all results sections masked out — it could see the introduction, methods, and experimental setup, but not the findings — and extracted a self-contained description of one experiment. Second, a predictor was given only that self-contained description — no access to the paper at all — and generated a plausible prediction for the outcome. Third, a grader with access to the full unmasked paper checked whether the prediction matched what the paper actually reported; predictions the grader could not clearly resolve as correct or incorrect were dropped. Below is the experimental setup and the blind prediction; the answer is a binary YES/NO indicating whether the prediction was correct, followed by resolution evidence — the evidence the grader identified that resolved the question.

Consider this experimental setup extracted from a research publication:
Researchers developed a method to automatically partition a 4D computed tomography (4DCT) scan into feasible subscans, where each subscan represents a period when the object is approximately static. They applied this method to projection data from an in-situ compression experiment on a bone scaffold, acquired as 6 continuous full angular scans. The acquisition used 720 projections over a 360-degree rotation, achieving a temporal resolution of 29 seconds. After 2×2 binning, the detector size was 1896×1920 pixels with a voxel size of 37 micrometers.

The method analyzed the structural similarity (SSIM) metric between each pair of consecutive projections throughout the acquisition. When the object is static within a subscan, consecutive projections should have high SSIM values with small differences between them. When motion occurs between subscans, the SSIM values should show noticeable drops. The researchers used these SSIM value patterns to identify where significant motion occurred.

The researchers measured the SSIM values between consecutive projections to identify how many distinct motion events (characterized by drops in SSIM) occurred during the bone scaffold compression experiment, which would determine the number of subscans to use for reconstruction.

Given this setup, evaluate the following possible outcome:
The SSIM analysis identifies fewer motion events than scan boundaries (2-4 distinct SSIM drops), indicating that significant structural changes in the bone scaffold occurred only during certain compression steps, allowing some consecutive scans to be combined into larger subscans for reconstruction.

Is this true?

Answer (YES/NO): NO